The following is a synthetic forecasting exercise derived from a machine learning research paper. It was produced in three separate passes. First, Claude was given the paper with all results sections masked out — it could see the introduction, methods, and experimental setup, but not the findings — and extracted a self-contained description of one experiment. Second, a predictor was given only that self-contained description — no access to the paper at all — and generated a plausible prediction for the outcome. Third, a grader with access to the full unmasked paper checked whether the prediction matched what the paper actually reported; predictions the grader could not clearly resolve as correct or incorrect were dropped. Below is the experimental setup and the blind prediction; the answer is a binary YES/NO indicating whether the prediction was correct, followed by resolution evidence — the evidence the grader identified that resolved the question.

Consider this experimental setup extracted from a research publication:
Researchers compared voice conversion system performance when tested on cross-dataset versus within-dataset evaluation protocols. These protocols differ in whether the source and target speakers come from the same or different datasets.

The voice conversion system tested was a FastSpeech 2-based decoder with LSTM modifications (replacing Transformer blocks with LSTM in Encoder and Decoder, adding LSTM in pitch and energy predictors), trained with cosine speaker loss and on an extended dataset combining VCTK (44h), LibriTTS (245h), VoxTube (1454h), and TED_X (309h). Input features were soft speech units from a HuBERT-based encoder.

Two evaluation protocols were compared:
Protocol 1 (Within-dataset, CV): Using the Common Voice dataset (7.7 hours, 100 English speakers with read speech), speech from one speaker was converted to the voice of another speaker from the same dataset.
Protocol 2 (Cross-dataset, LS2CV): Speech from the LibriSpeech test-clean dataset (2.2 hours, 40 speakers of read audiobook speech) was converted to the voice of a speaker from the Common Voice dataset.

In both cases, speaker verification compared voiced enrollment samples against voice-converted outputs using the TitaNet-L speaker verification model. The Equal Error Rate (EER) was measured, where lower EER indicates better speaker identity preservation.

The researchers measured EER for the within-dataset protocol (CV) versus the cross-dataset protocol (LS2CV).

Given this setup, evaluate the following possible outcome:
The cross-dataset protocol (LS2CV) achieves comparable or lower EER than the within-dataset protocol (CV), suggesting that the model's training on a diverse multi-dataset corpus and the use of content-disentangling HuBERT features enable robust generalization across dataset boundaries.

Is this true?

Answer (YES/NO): NO